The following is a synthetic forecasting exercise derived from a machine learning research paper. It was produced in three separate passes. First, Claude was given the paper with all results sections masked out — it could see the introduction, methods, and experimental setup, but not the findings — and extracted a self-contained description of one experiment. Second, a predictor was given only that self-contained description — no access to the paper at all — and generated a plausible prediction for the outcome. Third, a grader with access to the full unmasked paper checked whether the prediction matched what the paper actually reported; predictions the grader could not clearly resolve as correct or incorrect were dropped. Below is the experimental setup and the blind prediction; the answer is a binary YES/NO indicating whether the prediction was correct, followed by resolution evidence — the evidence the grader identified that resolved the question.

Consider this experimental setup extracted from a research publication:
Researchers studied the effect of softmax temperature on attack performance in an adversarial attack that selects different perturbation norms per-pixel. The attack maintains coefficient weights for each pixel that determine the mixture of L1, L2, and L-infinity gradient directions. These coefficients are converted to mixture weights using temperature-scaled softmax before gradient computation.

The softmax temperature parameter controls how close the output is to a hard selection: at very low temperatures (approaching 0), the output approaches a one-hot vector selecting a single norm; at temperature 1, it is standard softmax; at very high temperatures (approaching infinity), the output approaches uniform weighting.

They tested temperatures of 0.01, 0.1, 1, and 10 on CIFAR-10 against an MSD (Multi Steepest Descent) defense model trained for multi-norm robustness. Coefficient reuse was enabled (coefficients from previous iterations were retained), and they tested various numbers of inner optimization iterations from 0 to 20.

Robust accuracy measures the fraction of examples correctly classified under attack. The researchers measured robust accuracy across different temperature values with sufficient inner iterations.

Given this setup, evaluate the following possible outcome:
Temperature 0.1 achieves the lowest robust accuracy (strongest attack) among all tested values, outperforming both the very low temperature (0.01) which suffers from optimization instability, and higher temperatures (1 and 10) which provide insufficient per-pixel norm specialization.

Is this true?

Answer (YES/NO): NO